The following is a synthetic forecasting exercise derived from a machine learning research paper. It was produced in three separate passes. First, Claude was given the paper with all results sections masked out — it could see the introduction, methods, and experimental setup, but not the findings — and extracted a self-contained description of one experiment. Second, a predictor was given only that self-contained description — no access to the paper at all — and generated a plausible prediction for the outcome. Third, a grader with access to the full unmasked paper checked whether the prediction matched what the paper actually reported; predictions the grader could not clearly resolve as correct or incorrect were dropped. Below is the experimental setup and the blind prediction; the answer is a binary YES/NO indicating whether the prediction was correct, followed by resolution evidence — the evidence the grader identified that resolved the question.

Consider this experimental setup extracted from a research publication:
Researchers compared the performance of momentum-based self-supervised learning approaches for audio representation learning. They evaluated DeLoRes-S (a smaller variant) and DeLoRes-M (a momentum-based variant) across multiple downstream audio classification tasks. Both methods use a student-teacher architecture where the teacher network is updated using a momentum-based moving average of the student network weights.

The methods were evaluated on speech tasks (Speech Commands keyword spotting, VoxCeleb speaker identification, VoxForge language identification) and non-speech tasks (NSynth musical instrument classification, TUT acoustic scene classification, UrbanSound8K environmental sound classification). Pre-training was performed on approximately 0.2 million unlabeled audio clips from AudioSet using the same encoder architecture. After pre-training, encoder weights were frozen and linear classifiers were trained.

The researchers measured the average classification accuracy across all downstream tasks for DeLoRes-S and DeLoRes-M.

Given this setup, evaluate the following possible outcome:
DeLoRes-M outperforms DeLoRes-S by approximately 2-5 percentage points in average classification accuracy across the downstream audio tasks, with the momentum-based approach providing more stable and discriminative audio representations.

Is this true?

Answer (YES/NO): NO